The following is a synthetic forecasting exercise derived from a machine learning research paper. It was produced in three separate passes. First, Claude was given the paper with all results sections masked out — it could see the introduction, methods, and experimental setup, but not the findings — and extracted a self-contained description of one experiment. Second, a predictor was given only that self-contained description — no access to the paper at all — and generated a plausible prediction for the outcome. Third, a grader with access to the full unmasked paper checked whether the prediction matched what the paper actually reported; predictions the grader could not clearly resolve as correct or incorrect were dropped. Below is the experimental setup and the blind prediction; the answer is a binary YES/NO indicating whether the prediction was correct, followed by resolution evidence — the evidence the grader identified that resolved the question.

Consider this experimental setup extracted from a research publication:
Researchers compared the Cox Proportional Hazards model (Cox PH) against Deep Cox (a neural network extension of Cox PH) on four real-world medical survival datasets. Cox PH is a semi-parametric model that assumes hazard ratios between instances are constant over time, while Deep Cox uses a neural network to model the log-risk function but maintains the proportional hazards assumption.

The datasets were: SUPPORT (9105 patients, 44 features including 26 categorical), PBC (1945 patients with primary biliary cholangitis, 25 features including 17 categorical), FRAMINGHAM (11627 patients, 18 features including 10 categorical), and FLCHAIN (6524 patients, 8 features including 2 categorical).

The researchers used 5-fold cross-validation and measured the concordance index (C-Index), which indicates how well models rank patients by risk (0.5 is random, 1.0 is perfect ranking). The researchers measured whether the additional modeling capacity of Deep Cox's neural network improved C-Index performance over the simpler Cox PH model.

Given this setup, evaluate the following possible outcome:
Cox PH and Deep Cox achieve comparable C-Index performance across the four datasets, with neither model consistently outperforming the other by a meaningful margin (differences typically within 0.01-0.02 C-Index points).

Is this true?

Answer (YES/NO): NO